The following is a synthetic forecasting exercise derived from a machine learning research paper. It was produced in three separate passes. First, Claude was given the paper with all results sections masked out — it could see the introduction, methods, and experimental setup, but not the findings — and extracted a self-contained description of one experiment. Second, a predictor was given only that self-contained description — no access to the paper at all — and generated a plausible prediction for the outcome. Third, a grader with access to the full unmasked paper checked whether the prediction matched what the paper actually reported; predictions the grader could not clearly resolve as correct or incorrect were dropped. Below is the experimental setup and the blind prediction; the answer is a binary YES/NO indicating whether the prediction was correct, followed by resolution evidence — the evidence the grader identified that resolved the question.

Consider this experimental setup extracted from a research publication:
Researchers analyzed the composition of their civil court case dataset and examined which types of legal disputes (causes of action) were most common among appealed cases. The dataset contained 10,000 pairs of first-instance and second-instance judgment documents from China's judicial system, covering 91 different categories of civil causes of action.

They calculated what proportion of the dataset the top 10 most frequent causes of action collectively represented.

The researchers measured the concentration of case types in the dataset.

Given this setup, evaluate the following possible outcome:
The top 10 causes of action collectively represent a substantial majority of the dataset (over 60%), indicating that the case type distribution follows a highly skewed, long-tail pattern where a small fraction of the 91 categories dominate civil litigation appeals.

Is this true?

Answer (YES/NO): NO